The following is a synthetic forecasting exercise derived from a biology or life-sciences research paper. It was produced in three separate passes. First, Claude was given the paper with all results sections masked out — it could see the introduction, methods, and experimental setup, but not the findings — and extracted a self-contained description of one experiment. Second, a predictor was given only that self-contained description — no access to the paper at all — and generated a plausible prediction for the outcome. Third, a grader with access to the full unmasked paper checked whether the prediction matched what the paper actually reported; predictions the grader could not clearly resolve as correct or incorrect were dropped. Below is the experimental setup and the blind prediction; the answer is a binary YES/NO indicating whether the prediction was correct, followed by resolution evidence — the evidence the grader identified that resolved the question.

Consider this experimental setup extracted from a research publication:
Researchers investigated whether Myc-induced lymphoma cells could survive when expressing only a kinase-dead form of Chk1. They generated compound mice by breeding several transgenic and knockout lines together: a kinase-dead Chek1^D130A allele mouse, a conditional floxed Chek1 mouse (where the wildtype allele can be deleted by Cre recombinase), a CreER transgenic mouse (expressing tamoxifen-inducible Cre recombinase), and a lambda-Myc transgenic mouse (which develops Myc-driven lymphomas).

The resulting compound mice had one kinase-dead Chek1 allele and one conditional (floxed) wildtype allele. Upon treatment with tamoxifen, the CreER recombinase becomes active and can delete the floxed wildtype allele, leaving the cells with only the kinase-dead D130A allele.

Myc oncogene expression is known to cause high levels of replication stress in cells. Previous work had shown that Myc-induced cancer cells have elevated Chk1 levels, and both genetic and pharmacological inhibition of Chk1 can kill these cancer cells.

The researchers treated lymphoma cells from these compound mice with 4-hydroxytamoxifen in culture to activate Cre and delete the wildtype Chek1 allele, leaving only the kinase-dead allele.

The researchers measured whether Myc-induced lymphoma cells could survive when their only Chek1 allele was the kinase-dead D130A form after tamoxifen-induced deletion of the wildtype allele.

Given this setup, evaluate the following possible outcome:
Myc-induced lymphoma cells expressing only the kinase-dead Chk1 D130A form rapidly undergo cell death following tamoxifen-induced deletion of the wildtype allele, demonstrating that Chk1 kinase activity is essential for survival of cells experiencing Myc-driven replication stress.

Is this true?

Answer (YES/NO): YES